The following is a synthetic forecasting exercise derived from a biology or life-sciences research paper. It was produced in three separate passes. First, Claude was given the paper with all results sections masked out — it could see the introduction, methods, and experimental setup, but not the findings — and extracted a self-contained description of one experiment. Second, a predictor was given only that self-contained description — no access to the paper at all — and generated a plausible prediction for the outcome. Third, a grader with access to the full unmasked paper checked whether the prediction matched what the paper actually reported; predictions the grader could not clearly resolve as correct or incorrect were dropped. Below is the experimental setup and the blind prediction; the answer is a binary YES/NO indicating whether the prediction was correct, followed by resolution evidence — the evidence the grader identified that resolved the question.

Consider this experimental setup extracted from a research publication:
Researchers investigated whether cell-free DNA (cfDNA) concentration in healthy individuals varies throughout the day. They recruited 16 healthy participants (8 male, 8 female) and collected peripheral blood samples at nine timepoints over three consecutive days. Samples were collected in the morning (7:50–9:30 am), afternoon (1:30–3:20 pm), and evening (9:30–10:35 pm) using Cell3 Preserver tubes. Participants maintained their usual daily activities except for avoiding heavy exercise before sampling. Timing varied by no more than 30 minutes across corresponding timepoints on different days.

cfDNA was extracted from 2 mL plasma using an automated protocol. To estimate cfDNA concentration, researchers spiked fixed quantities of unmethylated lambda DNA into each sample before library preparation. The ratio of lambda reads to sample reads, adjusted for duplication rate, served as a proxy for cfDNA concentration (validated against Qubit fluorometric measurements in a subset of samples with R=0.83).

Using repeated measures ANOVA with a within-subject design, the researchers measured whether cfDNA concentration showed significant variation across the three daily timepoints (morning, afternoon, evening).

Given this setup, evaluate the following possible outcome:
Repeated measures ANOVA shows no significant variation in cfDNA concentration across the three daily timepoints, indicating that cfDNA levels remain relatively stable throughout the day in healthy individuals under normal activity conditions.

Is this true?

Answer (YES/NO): NO